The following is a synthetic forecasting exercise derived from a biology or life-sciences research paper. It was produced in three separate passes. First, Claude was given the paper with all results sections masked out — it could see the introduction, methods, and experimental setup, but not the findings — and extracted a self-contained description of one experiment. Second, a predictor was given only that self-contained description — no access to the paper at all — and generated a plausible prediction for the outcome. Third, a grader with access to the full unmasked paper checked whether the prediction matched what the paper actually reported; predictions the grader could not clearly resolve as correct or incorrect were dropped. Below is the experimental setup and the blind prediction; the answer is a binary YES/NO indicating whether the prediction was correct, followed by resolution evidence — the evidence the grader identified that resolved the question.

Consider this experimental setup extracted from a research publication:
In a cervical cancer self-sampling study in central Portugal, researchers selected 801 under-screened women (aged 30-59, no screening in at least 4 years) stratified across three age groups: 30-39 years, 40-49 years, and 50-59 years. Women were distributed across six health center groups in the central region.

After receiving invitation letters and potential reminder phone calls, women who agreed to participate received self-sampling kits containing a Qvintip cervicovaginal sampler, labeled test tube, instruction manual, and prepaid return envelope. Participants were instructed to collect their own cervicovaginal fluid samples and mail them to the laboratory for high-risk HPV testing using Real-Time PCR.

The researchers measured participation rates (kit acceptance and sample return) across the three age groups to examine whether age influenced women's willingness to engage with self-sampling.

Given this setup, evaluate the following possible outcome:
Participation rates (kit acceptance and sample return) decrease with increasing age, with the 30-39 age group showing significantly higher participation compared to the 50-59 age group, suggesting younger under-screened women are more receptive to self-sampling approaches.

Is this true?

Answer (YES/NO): NO